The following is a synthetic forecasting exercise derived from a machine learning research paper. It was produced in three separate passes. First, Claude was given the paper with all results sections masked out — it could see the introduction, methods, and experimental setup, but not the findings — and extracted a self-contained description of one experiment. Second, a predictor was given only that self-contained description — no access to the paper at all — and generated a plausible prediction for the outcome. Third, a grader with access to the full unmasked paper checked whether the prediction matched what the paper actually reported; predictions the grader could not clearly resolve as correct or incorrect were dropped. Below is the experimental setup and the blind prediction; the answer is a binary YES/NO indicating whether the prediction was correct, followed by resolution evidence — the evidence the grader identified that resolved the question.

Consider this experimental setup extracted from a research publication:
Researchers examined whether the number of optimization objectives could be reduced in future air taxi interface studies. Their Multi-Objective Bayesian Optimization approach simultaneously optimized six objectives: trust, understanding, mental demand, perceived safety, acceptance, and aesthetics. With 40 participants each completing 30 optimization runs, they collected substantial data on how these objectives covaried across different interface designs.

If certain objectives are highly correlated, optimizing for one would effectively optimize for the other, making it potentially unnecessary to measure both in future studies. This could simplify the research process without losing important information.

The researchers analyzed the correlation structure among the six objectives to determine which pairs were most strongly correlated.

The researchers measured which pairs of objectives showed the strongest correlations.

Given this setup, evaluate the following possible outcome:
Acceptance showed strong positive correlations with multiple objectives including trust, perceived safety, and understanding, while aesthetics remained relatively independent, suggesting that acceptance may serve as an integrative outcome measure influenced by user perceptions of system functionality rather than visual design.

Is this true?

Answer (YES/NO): NO